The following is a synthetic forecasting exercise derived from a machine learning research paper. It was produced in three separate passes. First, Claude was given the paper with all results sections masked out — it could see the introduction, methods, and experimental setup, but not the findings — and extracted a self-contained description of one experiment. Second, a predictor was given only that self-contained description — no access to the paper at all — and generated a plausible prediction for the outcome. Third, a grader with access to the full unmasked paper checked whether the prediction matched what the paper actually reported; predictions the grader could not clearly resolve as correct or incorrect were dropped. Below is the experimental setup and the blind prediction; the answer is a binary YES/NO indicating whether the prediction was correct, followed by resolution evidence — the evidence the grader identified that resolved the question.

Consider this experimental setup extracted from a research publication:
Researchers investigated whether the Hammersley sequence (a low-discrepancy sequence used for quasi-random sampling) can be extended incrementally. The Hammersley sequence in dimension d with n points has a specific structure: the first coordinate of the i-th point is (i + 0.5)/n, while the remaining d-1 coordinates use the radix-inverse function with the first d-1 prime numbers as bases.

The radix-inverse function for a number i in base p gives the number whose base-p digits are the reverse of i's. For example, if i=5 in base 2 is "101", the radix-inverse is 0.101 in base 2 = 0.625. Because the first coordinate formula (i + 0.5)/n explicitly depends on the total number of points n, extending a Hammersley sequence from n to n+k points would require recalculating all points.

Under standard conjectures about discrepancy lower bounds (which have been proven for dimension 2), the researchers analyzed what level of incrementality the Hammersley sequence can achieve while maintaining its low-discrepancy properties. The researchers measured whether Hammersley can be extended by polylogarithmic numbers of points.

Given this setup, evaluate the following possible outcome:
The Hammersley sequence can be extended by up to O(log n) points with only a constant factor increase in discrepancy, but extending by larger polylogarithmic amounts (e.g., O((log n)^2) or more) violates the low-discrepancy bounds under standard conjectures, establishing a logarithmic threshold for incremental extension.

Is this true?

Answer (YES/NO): NO